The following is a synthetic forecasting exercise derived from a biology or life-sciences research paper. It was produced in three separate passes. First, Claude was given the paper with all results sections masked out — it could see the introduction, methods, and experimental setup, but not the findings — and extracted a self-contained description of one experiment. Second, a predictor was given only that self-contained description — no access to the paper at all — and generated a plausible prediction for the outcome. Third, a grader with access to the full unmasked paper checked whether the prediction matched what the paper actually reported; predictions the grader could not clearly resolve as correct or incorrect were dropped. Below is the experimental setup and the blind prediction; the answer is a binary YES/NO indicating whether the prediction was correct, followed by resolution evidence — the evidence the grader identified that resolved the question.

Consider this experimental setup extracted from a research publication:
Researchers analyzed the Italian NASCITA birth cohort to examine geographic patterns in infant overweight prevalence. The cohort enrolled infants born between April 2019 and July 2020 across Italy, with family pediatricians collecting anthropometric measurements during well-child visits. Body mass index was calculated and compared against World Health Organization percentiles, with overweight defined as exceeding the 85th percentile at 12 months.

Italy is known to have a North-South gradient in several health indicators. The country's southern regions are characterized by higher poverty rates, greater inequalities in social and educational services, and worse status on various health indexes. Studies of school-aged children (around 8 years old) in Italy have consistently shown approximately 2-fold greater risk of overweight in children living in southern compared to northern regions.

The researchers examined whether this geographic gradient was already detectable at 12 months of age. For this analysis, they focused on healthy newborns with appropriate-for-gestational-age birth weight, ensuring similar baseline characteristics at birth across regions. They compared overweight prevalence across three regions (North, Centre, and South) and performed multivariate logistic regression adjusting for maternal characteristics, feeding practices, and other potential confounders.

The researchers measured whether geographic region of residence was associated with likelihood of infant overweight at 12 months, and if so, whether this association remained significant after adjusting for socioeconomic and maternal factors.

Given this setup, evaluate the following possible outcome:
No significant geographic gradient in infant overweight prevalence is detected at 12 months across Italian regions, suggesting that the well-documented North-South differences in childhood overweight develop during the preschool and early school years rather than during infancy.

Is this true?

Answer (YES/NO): NO